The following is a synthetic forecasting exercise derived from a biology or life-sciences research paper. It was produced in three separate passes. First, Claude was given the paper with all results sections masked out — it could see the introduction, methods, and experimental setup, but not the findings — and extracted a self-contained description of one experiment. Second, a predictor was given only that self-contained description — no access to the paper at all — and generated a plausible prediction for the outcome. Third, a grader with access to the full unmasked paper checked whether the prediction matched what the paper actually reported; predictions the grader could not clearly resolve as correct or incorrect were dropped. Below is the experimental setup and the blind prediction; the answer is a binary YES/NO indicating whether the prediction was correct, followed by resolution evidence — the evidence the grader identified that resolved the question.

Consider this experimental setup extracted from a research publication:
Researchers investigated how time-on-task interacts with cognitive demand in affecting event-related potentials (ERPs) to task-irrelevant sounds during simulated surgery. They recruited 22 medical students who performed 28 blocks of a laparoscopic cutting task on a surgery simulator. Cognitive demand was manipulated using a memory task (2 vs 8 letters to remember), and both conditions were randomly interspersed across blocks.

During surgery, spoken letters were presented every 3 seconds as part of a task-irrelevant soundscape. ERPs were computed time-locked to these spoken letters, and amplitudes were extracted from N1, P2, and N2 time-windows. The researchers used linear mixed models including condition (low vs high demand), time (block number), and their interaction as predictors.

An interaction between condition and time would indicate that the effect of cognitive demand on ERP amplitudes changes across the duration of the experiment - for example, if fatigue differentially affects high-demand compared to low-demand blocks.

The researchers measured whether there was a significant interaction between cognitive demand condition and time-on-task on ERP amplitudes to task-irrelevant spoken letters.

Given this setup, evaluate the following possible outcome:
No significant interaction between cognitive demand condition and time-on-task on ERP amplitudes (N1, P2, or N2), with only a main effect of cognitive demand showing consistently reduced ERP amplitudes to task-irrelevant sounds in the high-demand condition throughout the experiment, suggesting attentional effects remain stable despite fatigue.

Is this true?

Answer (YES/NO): NO